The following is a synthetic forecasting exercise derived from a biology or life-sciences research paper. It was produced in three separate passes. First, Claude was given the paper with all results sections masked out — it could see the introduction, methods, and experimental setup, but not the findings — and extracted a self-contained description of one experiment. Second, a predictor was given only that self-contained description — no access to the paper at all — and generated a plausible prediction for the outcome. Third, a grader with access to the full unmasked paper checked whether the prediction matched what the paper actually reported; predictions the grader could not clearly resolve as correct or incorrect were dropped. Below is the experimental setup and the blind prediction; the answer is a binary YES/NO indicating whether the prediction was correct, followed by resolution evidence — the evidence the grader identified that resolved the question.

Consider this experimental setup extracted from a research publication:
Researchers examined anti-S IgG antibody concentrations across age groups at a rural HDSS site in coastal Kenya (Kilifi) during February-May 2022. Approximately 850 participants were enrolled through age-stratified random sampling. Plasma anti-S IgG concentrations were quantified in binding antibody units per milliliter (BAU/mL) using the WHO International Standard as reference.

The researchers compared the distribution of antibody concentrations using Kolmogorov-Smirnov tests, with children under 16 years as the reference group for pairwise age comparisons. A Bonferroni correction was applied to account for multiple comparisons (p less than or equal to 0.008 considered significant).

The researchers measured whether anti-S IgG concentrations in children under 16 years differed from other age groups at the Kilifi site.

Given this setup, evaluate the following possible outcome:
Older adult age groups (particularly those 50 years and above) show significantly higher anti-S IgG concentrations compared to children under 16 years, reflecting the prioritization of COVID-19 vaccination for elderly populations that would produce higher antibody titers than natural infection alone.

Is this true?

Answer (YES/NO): NO